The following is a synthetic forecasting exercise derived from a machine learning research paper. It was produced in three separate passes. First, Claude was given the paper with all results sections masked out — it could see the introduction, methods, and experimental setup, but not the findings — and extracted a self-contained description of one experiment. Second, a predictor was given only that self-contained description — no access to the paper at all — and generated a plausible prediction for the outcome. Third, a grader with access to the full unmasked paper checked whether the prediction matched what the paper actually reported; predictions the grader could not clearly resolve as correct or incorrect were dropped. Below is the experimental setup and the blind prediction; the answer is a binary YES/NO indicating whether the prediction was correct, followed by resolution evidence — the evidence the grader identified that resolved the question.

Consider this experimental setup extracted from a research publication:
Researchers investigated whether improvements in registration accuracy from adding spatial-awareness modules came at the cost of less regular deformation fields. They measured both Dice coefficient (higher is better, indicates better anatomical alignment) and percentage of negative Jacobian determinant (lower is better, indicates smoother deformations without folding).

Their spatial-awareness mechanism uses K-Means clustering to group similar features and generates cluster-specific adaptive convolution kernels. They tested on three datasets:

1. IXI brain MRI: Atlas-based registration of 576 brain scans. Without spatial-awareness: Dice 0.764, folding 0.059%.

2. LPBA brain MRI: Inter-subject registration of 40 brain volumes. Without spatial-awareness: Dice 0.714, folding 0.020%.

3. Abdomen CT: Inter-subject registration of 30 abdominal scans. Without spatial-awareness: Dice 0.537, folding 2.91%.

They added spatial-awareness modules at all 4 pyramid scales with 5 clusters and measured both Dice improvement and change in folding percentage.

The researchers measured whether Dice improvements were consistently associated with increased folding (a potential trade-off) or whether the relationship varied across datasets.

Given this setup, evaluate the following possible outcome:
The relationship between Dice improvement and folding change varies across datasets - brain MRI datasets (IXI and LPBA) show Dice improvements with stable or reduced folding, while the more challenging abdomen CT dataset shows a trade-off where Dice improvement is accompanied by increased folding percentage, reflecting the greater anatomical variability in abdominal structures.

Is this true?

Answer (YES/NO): NO